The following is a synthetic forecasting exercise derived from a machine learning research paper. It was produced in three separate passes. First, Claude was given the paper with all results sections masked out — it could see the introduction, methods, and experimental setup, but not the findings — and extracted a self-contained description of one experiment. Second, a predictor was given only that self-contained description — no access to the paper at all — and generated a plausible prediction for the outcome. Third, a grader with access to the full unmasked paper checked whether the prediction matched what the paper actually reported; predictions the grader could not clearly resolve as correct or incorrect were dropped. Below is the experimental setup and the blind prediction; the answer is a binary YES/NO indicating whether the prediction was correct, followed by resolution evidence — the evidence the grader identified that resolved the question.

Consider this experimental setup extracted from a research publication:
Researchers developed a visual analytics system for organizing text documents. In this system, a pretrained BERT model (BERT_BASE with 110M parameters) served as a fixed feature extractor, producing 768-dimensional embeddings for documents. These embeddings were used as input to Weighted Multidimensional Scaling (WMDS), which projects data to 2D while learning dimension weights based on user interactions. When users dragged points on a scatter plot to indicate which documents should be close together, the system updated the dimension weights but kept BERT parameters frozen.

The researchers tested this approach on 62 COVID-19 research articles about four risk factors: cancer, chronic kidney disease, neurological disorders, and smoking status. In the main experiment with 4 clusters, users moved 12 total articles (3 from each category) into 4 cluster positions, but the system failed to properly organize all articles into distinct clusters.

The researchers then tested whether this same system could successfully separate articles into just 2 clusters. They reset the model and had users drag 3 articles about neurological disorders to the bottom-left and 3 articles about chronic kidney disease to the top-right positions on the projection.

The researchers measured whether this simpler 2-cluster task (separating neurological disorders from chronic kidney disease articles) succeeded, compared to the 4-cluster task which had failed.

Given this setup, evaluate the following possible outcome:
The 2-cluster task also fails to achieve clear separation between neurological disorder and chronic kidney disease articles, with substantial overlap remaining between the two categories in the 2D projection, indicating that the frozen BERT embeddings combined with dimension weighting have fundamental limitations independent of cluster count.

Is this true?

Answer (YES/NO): NO